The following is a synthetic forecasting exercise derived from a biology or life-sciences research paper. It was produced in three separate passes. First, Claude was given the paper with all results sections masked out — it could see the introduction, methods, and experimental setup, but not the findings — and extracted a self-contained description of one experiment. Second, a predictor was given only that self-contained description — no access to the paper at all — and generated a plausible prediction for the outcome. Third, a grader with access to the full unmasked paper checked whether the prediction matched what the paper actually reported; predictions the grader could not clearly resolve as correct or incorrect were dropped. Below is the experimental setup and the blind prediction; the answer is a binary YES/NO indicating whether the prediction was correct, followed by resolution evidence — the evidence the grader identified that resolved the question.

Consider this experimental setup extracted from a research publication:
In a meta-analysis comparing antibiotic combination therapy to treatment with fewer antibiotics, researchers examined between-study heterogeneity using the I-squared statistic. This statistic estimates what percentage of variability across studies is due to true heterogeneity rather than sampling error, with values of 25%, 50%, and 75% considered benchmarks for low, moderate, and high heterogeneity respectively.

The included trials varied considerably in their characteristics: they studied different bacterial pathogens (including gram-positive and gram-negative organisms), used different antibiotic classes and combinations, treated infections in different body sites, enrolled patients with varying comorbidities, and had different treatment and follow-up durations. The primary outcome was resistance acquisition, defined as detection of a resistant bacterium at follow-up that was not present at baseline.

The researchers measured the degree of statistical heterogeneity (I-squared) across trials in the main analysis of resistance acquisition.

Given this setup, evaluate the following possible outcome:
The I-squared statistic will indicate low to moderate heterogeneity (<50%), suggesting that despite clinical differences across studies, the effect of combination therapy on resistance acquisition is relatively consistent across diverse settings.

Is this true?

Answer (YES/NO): NO